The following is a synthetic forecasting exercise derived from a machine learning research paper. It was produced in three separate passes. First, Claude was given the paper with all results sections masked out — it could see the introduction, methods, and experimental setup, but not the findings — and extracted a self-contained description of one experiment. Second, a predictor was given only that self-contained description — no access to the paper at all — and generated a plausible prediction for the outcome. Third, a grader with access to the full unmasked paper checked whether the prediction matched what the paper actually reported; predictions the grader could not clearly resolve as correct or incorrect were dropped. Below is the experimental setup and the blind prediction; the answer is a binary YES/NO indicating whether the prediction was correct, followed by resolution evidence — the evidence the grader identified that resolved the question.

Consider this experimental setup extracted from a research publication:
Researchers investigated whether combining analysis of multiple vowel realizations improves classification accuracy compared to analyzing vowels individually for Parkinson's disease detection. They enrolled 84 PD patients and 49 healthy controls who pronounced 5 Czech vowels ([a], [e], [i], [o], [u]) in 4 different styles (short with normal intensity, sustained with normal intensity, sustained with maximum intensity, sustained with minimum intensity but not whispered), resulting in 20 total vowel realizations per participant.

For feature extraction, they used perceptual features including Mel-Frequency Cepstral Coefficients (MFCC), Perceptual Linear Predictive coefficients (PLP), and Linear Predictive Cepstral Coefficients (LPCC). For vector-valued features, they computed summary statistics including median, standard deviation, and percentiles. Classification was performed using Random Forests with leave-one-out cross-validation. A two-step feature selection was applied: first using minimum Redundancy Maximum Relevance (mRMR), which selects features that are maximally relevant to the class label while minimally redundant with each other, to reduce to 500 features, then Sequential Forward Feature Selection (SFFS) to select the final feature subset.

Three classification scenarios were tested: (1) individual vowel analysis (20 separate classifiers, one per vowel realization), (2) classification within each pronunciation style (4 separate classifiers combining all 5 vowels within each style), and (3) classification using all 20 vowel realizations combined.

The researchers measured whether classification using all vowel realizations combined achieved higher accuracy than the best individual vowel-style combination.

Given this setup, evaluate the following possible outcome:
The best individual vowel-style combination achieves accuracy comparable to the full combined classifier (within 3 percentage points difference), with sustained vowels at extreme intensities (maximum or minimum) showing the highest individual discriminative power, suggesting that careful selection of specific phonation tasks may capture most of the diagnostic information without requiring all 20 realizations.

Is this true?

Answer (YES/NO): YES